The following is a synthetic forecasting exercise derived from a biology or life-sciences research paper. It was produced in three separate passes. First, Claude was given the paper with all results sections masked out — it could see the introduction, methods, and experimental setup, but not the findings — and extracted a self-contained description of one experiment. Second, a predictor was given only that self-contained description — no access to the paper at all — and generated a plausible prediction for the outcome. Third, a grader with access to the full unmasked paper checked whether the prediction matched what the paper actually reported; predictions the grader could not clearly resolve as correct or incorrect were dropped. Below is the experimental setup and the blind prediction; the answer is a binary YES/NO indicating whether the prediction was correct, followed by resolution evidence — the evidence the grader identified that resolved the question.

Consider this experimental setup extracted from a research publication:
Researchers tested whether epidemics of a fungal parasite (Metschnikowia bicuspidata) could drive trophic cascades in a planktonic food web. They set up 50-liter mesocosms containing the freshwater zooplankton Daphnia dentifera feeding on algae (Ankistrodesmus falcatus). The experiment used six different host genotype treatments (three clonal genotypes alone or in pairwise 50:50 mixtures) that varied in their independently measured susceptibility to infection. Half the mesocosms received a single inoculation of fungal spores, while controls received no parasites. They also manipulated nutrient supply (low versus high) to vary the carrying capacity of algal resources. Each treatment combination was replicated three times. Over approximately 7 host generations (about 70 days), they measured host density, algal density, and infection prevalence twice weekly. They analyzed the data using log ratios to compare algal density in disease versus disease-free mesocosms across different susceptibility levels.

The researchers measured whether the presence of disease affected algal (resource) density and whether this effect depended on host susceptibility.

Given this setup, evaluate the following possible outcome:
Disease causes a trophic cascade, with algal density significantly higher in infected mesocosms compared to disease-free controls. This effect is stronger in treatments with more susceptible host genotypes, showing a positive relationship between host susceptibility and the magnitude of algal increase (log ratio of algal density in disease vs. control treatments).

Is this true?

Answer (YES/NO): YES